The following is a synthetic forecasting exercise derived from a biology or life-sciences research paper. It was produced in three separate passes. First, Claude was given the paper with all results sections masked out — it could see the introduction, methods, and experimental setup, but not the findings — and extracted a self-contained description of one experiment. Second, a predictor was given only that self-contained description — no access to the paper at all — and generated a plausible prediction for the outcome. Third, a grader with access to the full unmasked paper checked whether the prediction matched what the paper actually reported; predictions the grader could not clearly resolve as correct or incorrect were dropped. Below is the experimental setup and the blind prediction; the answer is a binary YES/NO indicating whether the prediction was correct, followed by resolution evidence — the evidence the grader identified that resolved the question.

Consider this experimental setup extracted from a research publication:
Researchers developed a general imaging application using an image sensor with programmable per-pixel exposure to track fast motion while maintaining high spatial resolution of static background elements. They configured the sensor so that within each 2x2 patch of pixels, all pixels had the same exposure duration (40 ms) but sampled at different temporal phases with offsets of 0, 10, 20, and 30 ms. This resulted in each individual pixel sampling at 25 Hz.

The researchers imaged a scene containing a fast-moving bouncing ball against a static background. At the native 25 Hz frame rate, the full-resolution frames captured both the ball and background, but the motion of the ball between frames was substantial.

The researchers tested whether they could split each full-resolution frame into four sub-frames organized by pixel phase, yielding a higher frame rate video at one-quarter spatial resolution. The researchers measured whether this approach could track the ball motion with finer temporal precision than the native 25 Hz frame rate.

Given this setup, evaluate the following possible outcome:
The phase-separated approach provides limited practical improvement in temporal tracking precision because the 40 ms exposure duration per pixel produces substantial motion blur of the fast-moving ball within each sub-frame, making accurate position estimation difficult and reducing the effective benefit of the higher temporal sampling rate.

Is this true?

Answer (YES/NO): NO